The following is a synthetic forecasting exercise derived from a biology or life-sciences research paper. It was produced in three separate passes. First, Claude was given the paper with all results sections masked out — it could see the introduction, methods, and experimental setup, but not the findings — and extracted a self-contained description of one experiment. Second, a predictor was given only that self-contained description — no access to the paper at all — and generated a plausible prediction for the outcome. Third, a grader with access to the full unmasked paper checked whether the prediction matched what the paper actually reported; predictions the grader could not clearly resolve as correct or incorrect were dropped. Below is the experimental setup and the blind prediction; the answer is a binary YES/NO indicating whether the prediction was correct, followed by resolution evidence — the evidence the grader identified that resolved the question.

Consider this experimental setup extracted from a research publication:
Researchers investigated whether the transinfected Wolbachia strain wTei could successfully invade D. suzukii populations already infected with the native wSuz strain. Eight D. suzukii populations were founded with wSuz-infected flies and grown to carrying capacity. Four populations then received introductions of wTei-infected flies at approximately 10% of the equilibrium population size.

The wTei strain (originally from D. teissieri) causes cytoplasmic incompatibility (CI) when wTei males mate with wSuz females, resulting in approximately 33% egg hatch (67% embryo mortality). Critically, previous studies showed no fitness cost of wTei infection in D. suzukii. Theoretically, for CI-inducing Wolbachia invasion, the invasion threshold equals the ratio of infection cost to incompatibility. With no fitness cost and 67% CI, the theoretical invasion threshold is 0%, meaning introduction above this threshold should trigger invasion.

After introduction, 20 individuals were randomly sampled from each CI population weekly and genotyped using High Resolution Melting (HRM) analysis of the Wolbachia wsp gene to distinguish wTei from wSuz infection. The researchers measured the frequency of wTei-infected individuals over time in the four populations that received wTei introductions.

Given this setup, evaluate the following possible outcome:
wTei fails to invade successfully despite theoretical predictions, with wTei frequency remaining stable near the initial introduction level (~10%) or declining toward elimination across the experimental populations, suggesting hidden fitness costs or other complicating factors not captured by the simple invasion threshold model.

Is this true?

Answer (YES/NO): NO